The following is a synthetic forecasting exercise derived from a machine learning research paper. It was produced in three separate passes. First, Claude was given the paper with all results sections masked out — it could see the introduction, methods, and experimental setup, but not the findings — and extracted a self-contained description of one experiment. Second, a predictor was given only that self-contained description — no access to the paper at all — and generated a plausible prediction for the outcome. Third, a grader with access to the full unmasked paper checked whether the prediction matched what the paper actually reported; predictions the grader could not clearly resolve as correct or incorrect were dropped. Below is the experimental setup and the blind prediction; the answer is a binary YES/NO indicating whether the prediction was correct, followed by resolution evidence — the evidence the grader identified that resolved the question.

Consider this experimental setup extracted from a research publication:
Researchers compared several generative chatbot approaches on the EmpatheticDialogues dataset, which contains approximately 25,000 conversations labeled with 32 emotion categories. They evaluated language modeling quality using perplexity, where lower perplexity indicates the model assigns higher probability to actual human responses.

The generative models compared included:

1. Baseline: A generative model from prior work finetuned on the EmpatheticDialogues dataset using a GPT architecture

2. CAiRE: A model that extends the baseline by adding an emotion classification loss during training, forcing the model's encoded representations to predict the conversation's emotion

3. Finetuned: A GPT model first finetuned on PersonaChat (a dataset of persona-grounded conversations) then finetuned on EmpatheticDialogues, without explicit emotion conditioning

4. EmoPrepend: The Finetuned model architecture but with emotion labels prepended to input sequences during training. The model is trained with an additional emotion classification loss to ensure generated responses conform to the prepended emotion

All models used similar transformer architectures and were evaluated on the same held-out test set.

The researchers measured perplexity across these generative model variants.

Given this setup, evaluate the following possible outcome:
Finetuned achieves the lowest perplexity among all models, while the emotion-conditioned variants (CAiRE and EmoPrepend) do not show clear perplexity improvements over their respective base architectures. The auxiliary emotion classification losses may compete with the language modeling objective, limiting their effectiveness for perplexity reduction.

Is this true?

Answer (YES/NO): NO